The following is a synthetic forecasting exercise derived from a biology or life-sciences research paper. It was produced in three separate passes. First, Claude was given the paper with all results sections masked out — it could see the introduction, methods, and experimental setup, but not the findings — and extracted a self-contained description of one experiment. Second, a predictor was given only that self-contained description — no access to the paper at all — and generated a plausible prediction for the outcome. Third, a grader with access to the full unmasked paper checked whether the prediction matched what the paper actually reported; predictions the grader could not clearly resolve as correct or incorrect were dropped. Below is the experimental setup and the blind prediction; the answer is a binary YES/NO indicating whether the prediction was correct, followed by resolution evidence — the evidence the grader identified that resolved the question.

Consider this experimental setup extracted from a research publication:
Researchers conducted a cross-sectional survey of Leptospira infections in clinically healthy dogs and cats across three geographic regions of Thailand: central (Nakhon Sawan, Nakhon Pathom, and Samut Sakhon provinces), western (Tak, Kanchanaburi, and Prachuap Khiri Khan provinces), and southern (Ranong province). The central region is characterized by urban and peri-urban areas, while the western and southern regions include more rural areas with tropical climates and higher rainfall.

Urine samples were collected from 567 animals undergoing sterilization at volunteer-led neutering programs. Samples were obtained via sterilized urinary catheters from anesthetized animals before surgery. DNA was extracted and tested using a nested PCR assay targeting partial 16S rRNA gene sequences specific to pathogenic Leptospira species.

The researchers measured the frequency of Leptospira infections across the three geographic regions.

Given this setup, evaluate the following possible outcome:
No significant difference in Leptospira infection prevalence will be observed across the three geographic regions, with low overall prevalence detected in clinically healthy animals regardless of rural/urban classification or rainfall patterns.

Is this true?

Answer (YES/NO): NO